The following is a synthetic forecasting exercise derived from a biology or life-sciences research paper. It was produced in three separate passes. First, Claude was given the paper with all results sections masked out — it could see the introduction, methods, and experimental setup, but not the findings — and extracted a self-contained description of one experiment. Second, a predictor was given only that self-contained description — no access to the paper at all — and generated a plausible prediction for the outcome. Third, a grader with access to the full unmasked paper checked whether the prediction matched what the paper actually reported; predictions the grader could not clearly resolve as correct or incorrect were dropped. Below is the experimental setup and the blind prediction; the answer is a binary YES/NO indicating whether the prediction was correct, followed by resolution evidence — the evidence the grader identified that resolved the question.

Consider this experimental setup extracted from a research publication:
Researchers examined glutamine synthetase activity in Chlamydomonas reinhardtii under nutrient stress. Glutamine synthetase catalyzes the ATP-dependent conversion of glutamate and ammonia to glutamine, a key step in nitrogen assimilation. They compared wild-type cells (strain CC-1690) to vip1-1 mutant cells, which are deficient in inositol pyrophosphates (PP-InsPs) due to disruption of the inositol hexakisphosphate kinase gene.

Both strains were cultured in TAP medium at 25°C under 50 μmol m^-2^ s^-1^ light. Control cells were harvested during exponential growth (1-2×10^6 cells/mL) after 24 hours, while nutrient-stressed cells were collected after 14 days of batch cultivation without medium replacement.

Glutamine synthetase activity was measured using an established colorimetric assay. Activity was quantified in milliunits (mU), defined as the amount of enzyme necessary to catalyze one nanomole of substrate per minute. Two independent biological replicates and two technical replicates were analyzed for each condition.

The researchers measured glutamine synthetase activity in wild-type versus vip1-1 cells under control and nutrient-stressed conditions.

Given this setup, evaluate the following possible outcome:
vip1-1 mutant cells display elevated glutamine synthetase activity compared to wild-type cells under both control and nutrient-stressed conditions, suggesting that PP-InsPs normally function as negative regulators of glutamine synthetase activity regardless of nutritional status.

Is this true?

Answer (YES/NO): NO